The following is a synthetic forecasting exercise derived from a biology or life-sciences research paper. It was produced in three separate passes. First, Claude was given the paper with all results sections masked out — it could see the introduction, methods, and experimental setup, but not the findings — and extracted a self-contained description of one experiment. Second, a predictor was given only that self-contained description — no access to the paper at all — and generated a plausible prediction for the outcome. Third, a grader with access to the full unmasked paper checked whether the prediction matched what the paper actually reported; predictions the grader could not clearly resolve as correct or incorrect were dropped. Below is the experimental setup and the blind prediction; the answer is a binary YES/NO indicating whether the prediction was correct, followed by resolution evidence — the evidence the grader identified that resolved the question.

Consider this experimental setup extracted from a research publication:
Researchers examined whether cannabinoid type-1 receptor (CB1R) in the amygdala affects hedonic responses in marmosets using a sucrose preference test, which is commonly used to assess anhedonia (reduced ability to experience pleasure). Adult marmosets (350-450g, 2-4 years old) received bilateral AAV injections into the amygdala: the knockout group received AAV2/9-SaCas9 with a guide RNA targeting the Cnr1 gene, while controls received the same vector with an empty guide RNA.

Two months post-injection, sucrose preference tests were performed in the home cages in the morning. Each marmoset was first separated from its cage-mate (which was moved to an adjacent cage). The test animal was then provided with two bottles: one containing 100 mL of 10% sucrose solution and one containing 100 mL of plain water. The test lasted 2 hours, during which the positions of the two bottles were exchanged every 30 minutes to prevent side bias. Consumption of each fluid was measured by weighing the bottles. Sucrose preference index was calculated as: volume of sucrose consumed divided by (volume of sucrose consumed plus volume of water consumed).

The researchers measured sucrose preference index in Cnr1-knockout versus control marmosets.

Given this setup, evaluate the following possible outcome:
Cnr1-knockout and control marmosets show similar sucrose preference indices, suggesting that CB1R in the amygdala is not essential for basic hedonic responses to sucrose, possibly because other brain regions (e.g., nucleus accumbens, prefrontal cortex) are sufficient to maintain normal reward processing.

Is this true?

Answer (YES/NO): YES